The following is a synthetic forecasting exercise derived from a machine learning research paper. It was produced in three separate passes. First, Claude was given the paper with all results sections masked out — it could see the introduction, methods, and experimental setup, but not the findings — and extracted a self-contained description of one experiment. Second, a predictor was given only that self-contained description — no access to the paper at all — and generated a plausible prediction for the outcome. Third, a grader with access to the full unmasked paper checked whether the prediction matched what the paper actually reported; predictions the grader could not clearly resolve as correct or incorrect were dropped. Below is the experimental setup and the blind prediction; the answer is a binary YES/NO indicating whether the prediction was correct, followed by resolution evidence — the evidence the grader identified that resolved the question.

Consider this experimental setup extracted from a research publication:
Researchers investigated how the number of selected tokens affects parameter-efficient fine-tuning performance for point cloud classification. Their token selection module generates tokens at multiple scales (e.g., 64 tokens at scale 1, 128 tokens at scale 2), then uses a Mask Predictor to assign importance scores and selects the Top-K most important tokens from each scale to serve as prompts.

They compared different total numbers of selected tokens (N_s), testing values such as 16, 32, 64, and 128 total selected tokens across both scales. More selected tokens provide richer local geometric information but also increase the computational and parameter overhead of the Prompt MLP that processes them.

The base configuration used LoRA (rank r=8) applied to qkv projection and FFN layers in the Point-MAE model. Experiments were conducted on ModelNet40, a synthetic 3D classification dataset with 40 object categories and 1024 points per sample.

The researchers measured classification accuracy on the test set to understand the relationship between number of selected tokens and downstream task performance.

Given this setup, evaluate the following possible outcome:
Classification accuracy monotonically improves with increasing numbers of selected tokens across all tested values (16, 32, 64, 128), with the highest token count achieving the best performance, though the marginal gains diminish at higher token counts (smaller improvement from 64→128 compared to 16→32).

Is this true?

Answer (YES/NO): NO